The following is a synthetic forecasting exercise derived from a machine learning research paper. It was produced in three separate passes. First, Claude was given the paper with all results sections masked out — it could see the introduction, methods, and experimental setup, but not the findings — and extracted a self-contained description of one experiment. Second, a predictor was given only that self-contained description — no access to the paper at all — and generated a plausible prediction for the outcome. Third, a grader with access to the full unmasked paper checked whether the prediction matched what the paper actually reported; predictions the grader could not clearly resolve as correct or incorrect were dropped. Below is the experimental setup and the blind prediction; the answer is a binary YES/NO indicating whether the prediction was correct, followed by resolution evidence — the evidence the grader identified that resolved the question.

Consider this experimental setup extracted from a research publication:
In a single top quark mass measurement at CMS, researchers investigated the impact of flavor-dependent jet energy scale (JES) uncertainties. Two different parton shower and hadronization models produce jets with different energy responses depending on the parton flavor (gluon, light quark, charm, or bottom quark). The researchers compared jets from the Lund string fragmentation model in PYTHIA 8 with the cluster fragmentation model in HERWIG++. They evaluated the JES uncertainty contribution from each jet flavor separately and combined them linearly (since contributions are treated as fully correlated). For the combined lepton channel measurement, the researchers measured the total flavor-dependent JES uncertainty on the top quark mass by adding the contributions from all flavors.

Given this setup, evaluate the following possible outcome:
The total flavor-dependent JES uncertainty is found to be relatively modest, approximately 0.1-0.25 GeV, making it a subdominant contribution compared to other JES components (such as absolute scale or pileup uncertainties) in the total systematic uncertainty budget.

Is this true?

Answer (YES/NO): YES